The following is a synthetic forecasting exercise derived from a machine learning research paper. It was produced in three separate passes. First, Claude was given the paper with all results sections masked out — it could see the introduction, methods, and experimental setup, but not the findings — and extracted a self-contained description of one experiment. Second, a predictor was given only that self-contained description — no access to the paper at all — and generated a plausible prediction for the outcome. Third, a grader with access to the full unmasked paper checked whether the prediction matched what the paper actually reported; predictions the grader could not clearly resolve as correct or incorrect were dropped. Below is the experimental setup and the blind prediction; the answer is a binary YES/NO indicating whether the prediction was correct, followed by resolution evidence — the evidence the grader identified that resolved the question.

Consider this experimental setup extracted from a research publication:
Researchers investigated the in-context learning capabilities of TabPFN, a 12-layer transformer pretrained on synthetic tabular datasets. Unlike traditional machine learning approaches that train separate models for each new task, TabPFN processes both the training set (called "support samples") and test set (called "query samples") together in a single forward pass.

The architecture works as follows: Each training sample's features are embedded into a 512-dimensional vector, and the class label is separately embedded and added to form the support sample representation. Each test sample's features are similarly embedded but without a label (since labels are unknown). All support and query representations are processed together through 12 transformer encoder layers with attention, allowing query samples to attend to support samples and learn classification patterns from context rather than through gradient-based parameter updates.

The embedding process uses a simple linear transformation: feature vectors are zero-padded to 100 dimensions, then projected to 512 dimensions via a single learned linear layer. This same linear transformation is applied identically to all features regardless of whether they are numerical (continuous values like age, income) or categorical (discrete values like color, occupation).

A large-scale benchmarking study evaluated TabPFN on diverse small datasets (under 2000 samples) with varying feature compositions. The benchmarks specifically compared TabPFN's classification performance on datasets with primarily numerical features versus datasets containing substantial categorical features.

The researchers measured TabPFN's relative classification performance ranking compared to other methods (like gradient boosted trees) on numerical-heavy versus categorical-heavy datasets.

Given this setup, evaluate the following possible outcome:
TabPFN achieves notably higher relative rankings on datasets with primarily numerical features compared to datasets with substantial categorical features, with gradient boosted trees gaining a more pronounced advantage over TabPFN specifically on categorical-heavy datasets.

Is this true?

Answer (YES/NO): YES